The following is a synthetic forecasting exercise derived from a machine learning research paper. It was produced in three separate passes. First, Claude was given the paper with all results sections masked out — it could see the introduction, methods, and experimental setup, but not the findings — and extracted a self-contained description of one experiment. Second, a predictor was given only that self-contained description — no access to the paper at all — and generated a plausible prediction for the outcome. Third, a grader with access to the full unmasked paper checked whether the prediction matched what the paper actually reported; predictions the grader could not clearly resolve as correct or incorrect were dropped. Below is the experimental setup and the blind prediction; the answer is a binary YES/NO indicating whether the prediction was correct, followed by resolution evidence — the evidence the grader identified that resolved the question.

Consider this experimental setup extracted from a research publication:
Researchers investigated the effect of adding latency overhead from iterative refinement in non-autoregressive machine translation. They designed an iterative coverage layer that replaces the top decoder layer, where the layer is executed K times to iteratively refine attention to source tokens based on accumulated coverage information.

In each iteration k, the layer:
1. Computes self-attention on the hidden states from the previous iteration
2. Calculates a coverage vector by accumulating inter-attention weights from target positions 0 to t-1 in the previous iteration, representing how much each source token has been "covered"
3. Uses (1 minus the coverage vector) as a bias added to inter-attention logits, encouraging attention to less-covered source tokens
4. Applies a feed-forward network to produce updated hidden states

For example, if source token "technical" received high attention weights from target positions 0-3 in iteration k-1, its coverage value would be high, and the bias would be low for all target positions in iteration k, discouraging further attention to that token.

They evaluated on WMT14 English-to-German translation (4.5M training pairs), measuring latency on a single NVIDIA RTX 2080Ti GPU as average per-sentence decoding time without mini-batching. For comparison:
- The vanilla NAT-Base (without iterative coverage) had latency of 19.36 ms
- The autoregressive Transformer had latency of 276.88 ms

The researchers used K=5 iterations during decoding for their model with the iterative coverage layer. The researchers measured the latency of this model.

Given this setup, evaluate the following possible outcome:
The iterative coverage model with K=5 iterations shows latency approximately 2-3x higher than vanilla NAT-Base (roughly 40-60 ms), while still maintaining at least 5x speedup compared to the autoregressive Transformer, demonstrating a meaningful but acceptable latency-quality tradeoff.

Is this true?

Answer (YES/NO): NO